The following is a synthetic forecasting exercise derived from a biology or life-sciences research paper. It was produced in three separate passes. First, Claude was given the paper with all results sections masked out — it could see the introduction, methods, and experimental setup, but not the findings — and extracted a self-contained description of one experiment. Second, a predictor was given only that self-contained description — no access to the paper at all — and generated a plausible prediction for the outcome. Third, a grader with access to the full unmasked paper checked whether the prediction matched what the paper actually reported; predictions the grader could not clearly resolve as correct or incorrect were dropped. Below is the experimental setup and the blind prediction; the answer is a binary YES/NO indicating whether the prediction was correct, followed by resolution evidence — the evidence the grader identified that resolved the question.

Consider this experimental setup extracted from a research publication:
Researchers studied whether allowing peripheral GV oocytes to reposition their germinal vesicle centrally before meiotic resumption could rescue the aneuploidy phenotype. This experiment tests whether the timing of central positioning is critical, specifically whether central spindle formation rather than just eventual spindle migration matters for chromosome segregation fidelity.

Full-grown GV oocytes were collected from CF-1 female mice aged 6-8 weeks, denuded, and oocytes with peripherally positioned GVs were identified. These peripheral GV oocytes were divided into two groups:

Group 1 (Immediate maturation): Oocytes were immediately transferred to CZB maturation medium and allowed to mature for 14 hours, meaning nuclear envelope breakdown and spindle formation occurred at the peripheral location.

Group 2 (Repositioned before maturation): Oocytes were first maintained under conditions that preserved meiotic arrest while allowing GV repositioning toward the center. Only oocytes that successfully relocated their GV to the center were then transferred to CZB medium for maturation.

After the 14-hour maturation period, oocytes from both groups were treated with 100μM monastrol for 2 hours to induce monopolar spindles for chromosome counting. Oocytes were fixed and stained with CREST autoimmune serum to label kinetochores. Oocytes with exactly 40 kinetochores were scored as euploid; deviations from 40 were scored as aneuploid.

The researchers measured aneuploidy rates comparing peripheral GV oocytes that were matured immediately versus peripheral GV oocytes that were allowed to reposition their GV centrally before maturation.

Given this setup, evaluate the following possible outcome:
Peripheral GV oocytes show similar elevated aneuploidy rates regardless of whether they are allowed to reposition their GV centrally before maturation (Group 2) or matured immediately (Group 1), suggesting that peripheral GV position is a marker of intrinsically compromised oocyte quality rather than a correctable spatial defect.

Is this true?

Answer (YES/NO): NO